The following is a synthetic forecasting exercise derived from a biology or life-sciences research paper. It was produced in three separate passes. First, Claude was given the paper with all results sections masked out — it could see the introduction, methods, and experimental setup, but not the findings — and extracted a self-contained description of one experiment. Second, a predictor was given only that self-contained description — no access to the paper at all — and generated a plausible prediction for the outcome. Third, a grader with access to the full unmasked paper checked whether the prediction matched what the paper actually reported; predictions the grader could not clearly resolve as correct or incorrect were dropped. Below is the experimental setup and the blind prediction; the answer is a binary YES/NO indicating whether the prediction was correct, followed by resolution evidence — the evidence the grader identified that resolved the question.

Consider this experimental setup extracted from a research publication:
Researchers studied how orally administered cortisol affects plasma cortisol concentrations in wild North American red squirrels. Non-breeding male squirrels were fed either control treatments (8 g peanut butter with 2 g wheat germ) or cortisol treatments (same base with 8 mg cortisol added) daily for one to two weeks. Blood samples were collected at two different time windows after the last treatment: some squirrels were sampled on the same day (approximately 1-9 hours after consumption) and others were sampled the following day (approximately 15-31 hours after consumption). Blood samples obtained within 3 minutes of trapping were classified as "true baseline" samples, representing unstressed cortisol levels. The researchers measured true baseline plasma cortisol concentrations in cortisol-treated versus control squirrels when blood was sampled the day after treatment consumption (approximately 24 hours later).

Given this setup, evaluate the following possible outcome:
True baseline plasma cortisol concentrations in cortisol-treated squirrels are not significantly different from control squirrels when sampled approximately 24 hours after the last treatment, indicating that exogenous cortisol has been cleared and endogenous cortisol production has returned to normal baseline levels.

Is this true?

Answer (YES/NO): NO